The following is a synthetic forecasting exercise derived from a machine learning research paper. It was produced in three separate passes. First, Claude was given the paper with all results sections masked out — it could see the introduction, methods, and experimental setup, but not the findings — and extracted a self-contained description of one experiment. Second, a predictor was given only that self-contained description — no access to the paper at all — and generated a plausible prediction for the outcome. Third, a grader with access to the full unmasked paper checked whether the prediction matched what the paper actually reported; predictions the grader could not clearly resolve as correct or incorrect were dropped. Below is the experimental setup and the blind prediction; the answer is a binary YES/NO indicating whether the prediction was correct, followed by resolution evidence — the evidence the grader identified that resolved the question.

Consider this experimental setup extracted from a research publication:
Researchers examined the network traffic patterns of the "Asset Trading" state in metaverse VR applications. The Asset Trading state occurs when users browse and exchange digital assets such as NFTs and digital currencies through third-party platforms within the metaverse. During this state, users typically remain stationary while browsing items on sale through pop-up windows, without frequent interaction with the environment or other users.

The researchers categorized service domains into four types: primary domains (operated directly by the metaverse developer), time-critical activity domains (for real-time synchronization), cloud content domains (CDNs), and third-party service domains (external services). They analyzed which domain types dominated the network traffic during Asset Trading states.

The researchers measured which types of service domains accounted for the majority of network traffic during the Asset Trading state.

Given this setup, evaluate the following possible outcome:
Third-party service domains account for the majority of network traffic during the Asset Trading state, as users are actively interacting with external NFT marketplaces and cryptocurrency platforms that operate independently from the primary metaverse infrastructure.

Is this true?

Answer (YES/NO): NO